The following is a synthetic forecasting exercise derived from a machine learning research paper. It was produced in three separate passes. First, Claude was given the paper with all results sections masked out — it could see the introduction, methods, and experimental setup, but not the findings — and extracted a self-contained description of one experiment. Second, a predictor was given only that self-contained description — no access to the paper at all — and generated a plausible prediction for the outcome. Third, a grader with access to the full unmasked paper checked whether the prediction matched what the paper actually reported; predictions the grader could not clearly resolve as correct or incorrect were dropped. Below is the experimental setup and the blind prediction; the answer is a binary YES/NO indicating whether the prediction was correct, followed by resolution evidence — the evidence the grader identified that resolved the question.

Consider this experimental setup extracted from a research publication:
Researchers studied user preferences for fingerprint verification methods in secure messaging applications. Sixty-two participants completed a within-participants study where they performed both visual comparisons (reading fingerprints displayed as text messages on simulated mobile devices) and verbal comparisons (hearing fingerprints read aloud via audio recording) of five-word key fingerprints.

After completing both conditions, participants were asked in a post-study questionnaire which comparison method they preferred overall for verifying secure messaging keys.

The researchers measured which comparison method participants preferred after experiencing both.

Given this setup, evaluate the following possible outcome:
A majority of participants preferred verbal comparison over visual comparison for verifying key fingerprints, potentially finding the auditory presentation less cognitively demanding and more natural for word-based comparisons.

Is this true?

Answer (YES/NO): NO